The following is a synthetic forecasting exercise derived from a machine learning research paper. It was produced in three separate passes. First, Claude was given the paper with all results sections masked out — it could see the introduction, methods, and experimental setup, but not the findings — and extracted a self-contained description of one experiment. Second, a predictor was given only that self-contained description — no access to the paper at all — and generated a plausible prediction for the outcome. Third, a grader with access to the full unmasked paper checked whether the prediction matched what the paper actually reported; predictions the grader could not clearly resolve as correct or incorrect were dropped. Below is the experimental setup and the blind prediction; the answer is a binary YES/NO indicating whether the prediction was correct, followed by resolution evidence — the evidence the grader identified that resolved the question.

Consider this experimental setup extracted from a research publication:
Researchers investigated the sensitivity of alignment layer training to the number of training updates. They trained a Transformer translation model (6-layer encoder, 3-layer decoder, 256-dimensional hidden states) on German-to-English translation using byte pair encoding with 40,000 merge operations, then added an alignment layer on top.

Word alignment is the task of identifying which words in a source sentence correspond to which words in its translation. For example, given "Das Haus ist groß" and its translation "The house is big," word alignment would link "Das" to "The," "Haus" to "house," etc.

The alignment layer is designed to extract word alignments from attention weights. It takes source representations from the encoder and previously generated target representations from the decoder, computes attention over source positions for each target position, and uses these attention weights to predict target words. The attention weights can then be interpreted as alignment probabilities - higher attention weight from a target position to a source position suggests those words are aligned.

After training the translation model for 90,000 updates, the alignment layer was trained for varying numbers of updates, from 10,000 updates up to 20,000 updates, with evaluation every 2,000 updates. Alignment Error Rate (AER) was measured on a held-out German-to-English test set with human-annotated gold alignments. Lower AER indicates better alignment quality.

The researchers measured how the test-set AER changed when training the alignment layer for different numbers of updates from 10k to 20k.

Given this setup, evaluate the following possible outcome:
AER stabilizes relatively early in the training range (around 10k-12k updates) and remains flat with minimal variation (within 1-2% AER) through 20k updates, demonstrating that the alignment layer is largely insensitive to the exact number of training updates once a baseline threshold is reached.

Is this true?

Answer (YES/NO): YES